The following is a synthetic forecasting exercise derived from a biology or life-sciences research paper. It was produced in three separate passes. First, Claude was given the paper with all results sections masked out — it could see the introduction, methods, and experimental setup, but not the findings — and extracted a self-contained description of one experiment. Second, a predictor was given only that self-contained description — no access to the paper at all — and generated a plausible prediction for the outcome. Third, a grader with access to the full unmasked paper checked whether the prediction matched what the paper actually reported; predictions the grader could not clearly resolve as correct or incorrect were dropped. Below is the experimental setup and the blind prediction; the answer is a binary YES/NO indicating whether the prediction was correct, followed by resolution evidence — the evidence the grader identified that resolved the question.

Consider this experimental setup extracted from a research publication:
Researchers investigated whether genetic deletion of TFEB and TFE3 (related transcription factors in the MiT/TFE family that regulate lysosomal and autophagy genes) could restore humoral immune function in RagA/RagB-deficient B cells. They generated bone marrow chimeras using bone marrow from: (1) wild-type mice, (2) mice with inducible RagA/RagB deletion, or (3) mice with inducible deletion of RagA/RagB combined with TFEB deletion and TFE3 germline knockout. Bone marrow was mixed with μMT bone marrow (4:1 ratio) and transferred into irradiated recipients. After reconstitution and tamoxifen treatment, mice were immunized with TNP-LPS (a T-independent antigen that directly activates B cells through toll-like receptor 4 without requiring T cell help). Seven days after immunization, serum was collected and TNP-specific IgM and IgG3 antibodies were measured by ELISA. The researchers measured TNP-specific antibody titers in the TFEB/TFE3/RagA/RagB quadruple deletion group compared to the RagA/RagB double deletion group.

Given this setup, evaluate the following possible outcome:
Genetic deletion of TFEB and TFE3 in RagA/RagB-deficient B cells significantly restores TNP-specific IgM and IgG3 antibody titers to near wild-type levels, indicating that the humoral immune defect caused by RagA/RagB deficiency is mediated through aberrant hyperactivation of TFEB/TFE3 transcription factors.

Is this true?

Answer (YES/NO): YES